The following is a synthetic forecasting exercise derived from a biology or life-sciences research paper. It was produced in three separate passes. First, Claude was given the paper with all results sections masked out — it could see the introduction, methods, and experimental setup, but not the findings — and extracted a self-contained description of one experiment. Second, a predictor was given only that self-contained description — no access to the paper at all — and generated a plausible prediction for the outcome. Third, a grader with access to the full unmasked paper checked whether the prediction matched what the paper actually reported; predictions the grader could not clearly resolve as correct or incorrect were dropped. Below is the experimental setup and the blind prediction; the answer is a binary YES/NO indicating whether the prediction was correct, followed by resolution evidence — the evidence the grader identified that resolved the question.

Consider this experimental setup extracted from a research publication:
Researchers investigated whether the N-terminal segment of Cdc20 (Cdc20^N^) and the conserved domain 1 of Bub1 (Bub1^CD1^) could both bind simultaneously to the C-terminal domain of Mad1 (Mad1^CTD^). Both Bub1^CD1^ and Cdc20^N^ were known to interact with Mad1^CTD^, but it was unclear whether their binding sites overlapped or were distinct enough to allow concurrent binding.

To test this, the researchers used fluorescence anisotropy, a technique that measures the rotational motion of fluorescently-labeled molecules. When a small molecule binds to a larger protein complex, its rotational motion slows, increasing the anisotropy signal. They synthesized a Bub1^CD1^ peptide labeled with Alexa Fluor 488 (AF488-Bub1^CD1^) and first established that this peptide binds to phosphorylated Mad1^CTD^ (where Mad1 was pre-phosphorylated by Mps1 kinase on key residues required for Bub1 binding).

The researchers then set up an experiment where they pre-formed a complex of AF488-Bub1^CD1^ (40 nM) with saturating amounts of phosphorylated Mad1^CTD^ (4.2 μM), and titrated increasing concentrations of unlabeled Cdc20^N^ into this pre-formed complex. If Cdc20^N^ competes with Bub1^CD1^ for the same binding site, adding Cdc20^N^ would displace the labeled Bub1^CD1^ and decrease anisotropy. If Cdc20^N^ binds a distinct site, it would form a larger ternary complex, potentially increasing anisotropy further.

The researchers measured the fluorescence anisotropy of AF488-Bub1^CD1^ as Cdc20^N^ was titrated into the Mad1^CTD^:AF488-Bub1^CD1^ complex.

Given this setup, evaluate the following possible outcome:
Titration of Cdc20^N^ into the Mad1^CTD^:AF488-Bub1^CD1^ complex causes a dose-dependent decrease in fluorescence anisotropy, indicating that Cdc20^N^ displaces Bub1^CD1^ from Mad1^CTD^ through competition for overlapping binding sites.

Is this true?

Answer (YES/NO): NO